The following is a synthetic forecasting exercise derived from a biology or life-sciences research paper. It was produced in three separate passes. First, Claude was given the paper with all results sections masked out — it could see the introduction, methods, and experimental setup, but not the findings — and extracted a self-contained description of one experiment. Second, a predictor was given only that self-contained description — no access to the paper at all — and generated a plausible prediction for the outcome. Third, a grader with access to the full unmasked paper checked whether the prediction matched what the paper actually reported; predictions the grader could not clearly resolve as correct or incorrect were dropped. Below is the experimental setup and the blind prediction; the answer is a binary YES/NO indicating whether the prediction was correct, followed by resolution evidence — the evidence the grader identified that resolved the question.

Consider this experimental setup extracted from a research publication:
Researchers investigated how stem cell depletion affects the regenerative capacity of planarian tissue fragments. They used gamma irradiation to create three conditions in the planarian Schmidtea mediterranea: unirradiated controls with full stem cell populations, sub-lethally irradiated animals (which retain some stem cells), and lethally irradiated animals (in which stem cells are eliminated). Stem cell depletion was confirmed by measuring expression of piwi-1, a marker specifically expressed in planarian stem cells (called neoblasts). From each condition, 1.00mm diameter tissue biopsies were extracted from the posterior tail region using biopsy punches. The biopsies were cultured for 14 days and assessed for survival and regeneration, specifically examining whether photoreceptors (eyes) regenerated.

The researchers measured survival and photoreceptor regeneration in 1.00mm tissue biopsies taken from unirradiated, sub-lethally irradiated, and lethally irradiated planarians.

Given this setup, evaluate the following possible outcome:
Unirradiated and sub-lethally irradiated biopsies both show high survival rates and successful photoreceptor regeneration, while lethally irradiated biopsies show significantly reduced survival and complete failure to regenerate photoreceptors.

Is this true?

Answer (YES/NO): NO